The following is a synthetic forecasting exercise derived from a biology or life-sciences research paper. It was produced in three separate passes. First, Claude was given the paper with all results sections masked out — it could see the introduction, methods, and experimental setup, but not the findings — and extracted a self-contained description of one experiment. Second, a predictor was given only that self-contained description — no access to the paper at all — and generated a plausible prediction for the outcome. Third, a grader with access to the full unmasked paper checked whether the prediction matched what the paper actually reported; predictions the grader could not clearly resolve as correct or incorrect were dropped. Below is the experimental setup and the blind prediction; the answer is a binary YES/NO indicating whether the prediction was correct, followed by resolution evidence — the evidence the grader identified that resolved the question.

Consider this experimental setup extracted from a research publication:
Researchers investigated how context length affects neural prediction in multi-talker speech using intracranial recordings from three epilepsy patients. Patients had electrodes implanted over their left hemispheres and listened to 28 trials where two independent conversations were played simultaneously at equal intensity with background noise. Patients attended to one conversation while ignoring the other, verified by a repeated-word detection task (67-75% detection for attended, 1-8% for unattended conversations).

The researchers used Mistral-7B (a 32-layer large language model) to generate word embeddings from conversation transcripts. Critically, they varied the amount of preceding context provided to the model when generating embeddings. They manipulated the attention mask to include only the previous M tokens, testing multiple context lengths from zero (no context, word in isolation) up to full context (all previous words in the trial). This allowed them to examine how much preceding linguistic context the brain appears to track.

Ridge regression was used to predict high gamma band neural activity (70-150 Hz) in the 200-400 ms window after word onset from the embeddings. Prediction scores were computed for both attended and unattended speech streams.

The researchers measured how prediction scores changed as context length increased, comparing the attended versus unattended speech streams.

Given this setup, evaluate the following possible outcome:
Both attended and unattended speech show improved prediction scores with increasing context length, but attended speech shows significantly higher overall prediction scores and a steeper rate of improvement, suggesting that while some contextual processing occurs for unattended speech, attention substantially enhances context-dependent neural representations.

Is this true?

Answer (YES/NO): YES